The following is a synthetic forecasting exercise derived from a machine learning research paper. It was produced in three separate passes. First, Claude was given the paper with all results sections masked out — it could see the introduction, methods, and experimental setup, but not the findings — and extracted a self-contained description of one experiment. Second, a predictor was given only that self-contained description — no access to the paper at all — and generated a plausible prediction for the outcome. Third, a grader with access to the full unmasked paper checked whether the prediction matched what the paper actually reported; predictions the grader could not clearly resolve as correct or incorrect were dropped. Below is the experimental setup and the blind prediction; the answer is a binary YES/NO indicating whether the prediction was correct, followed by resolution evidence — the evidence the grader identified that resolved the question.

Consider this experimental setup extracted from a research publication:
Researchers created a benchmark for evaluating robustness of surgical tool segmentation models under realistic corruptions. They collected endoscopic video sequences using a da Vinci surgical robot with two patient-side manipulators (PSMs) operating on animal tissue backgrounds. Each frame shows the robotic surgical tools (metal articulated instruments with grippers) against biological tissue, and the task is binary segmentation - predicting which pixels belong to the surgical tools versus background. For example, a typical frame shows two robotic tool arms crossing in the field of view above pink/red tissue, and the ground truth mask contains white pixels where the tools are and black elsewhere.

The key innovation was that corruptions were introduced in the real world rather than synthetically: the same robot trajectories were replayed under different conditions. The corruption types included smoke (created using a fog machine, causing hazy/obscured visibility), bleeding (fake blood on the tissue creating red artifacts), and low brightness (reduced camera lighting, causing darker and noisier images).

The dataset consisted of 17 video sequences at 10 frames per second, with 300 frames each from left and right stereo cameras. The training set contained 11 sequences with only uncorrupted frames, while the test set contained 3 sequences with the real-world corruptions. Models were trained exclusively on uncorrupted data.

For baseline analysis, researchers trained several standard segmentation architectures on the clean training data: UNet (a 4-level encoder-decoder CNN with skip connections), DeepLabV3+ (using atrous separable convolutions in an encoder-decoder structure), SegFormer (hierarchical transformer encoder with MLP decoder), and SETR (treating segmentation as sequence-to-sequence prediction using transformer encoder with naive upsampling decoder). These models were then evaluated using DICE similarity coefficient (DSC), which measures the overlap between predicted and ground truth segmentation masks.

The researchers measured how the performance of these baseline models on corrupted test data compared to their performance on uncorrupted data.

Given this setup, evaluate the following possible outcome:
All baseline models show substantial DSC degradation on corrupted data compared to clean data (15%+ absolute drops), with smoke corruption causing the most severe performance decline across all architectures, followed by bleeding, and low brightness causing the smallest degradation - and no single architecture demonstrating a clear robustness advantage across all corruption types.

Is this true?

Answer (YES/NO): NO